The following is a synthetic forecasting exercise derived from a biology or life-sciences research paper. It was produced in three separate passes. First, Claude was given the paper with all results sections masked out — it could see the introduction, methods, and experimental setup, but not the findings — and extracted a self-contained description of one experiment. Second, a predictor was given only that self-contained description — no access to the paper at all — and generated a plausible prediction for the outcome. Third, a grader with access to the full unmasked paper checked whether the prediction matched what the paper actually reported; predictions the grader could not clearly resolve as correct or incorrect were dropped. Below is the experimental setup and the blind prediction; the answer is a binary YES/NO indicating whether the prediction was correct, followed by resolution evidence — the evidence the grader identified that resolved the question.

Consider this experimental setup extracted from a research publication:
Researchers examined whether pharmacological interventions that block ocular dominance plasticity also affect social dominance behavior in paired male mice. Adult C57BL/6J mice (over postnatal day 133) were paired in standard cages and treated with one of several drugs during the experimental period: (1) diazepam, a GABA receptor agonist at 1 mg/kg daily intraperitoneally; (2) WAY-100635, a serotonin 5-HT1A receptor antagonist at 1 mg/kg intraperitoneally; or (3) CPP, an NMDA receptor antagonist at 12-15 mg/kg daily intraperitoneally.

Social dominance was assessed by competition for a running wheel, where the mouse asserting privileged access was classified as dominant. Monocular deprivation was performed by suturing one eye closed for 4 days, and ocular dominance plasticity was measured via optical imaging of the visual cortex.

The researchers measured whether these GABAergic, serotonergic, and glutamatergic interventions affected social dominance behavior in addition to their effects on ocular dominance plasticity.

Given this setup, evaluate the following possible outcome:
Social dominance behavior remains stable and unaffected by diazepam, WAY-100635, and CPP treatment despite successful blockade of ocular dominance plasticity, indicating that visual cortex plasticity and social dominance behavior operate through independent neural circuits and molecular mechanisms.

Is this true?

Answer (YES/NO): YES